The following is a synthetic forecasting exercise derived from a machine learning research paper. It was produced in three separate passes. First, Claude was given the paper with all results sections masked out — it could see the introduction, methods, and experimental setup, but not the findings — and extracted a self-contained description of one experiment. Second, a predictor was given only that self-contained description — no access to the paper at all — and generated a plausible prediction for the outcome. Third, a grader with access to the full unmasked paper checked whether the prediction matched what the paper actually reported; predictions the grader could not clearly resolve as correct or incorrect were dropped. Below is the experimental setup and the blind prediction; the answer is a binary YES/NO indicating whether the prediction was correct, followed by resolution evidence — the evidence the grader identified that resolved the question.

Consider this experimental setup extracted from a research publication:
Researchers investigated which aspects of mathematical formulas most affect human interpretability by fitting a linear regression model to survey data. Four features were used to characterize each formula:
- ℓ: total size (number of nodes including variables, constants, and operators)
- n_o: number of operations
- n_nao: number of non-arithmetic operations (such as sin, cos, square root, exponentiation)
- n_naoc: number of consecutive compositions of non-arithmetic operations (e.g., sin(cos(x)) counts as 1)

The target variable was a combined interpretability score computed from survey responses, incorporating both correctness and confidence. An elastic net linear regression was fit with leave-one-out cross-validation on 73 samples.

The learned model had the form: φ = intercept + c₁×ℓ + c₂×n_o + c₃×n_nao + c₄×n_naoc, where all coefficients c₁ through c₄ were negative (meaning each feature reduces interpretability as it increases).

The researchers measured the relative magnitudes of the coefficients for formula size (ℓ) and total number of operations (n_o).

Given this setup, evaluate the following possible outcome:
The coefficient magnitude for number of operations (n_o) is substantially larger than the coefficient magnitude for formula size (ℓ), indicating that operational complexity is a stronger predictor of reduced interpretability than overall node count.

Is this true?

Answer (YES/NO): YES